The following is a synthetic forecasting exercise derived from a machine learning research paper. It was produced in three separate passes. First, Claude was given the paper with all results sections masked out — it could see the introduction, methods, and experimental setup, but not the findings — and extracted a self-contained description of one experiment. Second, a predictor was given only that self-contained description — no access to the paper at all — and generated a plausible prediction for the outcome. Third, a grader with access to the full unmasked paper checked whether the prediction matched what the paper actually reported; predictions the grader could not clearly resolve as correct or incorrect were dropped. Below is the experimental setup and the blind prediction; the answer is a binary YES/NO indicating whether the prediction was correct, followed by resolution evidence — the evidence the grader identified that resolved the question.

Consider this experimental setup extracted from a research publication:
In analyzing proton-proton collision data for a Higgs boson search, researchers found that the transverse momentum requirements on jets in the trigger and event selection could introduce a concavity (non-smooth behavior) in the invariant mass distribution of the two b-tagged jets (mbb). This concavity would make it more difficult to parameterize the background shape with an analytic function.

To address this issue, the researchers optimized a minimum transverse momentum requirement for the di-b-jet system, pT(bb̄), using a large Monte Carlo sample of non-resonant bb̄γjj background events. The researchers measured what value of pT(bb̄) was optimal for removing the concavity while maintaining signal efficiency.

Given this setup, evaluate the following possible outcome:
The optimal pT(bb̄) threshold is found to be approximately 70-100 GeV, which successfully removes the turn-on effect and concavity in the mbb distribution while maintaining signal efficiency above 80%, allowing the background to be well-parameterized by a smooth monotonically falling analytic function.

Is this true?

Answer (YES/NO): NO